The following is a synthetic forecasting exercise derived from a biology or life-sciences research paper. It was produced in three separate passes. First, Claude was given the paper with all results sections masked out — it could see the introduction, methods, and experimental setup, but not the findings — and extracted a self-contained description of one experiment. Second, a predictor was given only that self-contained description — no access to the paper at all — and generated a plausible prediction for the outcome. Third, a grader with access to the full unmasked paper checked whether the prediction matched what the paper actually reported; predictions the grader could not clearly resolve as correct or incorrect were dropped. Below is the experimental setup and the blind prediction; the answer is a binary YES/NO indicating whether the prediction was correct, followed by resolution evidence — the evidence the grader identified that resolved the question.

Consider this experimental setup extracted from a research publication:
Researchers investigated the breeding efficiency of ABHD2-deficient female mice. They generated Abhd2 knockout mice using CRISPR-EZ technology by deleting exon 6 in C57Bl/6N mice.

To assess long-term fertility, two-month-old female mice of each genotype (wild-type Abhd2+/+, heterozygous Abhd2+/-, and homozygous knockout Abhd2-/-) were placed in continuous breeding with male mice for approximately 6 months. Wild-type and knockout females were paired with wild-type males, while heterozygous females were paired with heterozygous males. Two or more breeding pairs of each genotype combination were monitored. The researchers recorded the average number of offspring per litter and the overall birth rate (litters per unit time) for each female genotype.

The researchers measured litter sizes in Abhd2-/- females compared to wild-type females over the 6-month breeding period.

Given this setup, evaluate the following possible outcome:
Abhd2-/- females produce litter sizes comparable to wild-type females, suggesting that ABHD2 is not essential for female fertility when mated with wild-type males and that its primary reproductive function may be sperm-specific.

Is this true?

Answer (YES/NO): NO